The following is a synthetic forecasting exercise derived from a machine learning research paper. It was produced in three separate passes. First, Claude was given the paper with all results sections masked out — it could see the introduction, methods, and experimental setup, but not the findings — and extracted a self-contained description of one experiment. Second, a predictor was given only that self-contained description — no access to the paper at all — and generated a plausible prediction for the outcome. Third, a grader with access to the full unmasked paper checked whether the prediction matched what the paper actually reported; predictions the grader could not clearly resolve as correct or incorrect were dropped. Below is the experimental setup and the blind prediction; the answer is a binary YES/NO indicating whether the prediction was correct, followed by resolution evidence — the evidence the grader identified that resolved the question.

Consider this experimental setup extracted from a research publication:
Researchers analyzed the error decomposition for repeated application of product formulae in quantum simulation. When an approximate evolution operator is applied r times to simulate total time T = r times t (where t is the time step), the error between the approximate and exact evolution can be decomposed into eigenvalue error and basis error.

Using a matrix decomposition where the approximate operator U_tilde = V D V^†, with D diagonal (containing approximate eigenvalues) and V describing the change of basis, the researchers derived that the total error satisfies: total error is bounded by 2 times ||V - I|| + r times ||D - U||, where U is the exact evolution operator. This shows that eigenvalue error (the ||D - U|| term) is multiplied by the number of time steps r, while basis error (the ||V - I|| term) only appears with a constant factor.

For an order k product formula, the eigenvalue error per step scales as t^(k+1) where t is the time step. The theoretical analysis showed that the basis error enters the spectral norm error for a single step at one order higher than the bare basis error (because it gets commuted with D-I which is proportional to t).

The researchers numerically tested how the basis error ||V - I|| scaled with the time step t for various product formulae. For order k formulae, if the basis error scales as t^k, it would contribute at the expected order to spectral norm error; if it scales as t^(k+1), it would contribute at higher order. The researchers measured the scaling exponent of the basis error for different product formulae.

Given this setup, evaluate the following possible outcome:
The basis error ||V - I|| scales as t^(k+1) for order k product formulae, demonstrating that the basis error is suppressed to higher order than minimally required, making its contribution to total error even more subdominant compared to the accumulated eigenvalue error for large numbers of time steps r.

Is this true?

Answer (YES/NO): NO